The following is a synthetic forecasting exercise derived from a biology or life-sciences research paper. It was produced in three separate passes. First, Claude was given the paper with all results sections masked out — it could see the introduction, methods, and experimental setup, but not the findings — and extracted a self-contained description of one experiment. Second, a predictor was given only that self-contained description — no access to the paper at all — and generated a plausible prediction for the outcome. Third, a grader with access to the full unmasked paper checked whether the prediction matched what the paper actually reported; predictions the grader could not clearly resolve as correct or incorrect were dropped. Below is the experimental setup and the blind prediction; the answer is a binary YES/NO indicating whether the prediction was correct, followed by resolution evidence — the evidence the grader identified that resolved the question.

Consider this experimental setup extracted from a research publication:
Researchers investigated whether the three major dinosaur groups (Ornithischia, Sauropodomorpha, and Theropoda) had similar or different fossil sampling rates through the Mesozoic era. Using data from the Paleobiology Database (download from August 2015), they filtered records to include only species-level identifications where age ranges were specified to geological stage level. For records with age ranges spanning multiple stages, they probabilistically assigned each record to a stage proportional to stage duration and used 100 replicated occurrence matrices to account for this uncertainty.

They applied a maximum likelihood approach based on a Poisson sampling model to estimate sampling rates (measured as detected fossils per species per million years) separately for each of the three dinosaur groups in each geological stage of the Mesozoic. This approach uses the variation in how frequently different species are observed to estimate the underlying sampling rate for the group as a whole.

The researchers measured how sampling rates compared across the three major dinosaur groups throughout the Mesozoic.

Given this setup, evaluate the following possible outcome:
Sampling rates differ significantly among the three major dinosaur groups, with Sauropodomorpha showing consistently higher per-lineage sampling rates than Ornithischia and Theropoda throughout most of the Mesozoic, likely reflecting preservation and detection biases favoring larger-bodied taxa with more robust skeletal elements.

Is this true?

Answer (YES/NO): NO